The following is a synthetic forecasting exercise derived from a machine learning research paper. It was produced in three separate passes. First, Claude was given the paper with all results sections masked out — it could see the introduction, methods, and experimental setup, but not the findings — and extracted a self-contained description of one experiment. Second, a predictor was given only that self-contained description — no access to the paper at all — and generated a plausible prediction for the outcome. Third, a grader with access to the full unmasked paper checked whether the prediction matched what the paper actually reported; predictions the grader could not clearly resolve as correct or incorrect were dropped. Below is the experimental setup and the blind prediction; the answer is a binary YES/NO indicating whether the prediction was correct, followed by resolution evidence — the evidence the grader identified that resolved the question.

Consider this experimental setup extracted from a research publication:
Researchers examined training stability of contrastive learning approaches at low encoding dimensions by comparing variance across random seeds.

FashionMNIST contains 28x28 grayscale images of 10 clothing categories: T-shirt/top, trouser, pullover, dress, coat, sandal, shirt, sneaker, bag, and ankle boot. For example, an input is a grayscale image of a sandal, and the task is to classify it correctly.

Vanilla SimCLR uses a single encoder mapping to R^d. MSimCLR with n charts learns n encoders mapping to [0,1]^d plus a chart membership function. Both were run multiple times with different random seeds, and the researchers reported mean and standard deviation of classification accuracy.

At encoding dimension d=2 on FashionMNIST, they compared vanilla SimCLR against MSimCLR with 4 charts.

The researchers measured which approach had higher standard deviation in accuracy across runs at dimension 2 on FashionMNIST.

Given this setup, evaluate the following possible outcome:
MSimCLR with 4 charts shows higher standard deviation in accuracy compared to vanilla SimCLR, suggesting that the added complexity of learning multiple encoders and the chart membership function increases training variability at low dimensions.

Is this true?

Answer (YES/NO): NO